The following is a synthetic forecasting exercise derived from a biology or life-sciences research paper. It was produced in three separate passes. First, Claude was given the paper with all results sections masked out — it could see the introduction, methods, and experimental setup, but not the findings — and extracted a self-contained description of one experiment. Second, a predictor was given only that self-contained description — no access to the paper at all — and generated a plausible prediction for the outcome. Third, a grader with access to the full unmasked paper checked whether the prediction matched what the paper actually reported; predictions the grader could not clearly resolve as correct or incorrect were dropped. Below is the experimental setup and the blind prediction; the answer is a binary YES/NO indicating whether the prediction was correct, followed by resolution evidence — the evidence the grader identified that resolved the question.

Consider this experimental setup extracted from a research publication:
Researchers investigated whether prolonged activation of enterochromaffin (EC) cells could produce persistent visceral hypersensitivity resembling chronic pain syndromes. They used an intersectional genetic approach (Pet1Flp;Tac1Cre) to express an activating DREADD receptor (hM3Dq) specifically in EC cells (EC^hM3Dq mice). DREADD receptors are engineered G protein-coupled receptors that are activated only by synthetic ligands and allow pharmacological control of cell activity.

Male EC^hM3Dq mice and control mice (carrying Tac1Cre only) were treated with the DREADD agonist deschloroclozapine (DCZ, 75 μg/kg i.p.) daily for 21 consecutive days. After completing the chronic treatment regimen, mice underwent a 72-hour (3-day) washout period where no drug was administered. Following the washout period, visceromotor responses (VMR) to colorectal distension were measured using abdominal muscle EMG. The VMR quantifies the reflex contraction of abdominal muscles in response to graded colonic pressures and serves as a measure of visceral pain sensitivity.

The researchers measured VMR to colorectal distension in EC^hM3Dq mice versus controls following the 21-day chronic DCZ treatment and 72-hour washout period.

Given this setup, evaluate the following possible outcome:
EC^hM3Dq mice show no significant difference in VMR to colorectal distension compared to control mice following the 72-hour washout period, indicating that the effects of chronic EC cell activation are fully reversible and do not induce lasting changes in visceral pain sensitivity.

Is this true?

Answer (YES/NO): NO